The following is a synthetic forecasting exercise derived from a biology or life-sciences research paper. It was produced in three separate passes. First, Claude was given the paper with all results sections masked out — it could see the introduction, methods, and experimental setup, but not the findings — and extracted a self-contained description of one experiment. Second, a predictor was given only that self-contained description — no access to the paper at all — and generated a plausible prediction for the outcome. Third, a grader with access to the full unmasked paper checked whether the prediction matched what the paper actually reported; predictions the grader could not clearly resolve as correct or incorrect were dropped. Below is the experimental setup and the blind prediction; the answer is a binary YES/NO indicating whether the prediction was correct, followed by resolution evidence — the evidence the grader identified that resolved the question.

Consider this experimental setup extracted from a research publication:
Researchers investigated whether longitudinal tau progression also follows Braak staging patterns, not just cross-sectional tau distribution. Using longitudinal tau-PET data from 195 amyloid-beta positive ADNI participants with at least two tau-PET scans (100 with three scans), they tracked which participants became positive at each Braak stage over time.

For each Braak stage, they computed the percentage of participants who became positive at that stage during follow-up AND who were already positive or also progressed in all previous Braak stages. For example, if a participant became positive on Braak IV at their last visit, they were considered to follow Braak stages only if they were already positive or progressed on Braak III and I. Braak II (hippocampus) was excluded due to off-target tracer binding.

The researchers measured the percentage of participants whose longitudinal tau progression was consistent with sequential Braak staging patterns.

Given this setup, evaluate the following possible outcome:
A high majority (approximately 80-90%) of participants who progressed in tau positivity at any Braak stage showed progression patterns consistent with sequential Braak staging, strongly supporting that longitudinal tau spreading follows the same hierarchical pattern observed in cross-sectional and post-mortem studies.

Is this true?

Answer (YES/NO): YES